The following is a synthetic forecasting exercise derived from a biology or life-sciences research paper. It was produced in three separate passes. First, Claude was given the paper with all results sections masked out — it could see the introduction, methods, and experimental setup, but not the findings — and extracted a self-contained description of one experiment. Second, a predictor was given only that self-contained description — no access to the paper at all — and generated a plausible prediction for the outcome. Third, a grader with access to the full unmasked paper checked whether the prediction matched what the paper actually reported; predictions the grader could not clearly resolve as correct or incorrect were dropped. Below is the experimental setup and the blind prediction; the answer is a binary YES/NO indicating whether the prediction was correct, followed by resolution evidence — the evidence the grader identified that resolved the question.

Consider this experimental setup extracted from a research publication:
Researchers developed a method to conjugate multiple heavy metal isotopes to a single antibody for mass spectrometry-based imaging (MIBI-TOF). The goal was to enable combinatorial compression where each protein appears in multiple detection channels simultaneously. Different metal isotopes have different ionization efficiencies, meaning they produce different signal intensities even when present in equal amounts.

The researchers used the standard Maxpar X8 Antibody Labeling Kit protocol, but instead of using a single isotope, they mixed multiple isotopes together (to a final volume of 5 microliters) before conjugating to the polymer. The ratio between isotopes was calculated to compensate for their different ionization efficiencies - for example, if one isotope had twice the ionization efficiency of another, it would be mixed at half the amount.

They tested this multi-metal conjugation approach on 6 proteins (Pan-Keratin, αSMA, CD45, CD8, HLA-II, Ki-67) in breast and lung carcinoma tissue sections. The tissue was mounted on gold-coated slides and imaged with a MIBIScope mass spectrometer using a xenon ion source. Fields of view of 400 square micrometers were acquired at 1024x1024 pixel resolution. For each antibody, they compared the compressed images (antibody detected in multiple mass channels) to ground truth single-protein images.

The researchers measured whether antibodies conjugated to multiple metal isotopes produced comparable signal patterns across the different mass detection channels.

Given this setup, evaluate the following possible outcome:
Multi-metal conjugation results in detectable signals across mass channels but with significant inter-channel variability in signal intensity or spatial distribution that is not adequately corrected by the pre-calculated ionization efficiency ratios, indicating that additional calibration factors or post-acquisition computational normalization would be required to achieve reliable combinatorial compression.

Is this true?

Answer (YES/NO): NO